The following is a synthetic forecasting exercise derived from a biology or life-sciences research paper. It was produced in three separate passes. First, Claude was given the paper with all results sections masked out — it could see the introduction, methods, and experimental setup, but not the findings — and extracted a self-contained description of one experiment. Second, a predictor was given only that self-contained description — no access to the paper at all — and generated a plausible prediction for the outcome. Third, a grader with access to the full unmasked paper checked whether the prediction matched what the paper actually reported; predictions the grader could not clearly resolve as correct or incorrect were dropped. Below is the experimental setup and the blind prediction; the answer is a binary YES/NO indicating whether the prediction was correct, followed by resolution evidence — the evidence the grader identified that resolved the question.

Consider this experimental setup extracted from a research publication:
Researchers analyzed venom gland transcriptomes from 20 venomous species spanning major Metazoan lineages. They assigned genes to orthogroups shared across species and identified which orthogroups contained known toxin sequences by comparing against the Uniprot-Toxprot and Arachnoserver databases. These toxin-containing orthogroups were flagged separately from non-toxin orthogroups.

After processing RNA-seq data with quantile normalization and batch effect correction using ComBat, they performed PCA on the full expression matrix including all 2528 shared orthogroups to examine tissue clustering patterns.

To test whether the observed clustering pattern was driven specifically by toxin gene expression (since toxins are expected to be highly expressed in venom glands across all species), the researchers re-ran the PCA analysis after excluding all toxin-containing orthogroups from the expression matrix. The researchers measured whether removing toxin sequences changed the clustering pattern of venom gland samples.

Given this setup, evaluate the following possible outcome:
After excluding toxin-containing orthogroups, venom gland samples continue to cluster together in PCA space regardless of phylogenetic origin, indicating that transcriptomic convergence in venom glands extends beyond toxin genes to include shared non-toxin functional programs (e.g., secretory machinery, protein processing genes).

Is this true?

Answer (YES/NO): YES